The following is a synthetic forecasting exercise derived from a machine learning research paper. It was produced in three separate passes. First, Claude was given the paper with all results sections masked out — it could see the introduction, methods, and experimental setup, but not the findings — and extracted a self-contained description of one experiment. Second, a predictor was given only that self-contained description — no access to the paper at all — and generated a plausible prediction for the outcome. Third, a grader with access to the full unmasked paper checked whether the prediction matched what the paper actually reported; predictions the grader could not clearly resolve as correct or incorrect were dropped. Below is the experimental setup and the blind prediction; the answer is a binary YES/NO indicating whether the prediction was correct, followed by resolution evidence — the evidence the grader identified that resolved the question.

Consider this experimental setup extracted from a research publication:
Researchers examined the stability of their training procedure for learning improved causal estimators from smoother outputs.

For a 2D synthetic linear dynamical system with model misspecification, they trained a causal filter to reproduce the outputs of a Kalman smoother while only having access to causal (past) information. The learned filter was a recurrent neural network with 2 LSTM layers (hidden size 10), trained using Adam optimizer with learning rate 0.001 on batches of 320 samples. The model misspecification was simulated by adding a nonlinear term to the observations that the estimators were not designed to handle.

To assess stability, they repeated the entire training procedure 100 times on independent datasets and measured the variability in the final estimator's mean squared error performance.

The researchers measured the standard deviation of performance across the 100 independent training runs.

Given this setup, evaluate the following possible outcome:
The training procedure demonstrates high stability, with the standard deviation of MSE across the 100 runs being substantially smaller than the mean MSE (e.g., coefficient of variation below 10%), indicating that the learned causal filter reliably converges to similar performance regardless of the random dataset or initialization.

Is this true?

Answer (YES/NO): YES